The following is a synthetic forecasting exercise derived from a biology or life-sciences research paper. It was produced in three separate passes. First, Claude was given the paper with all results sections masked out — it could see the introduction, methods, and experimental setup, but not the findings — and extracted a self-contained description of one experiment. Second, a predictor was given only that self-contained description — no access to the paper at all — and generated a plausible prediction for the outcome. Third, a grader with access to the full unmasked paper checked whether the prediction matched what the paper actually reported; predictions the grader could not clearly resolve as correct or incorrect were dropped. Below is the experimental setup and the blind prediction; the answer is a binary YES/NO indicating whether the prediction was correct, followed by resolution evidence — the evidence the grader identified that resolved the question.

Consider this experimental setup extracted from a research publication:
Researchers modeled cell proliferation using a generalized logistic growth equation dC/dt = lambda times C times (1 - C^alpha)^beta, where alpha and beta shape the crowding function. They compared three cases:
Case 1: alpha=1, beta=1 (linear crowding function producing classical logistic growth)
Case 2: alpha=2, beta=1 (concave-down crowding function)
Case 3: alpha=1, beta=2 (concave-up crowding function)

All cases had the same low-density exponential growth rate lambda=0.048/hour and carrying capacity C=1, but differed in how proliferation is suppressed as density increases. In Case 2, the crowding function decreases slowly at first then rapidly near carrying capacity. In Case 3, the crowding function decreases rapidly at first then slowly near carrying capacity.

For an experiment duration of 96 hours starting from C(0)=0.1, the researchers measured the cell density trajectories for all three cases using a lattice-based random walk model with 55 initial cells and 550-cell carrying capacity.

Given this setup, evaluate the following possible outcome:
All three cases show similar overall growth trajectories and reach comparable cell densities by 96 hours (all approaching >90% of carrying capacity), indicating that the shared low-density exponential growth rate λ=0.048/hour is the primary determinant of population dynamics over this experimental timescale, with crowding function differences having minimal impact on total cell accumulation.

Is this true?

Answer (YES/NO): NO